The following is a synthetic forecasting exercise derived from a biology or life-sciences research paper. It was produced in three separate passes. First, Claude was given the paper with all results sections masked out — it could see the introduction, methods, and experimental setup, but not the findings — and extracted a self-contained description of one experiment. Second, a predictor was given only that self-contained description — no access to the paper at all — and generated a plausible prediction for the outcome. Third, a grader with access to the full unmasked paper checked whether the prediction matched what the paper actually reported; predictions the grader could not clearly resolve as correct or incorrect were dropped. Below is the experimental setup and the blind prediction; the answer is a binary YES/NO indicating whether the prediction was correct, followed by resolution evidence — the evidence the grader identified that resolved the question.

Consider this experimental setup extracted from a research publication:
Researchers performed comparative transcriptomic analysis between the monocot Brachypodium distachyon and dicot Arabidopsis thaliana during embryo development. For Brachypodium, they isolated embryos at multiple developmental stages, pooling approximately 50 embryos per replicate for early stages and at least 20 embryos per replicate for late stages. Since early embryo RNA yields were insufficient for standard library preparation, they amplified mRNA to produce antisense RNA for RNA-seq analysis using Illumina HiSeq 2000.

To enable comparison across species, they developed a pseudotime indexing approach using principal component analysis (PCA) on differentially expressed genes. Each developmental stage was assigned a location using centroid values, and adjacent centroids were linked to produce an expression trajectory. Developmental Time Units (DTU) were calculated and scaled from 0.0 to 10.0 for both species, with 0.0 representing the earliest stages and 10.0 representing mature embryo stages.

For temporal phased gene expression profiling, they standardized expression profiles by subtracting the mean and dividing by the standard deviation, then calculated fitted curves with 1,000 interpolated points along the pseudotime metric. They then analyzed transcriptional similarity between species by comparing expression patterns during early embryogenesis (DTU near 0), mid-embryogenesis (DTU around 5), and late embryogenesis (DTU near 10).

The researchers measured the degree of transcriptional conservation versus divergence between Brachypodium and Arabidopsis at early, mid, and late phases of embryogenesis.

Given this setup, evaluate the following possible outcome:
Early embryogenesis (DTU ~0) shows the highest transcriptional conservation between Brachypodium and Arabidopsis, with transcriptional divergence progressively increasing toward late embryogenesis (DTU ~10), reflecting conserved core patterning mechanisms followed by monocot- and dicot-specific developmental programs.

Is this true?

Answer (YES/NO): NO